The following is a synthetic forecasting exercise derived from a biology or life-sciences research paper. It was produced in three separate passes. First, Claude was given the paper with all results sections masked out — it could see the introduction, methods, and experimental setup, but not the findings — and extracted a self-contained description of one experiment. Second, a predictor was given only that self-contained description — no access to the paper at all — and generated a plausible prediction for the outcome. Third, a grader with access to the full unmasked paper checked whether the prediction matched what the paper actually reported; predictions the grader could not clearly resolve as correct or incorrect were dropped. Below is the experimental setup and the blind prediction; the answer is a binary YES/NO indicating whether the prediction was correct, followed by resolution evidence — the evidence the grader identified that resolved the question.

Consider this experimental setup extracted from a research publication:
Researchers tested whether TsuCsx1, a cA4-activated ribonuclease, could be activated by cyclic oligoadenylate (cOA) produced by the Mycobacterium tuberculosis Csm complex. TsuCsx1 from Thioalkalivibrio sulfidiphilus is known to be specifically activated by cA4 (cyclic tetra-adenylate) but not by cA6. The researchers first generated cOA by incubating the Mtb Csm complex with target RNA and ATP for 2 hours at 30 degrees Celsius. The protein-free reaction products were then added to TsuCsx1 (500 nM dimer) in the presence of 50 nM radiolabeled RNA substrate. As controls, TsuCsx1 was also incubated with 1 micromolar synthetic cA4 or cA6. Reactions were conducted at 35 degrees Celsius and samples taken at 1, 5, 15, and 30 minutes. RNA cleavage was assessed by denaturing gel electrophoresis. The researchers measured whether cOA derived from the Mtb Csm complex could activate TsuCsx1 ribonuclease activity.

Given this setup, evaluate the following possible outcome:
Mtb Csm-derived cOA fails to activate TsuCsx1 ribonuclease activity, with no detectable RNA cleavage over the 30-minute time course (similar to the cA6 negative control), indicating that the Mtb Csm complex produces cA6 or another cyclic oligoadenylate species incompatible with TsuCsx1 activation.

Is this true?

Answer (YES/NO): NO